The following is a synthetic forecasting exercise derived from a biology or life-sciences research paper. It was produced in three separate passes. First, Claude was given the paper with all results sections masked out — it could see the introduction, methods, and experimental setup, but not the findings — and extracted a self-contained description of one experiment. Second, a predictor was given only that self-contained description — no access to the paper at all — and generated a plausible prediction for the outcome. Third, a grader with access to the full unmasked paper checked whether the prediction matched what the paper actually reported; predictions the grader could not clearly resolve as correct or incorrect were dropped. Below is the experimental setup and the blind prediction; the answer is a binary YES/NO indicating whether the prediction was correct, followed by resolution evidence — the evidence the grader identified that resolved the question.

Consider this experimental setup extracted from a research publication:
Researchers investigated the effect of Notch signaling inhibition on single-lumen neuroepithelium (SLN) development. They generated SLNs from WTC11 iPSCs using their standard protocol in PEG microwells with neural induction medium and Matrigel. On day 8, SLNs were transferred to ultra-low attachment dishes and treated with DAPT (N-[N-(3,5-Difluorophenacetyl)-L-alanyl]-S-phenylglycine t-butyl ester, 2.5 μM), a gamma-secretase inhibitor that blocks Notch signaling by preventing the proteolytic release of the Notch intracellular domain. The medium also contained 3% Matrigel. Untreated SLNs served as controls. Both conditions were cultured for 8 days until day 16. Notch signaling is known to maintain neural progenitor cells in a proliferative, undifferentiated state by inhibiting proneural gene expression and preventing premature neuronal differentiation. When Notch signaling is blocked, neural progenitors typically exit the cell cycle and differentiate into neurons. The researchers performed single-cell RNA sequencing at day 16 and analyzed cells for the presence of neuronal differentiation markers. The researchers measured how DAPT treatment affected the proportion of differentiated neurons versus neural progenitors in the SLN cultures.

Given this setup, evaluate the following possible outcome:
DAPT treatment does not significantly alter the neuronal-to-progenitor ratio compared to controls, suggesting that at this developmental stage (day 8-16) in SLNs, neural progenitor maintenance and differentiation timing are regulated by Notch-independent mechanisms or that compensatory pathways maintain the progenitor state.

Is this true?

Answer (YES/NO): YES